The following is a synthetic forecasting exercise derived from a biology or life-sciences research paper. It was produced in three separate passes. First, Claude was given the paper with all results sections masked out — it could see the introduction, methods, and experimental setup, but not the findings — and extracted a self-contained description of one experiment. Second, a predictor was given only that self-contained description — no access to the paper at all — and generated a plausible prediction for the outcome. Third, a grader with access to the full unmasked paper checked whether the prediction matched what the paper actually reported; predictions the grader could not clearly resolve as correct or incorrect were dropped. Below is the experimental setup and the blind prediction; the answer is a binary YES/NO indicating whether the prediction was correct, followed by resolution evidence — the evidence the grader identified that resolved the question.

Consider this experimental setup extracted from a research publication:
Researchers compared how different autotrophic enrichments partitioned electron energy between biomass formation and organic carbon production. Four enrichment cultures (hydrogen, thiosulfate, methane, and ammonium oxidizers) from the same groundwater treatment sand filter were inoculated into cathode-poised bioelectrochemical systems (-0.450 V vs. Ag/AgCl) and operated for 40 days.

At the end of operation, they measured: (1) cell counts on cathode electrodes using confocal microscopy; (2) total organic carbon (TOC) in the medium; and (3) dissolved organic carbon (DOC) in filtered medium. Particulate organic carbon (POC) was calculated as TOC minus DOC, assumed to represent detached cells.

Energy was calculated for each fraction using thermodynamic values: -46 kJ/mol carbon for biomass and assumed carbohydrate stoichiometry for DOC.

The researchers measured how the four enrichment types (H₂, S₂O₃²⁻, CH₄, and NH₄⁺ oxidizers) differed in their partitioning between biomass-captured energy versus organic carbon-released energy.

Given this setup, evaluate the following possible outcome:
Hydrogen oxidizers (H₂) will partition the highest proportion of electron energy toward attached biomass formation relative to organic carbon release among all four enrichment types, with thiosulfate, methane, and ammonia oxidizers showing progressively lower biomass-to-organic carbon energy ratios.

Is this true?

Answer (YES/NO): NO